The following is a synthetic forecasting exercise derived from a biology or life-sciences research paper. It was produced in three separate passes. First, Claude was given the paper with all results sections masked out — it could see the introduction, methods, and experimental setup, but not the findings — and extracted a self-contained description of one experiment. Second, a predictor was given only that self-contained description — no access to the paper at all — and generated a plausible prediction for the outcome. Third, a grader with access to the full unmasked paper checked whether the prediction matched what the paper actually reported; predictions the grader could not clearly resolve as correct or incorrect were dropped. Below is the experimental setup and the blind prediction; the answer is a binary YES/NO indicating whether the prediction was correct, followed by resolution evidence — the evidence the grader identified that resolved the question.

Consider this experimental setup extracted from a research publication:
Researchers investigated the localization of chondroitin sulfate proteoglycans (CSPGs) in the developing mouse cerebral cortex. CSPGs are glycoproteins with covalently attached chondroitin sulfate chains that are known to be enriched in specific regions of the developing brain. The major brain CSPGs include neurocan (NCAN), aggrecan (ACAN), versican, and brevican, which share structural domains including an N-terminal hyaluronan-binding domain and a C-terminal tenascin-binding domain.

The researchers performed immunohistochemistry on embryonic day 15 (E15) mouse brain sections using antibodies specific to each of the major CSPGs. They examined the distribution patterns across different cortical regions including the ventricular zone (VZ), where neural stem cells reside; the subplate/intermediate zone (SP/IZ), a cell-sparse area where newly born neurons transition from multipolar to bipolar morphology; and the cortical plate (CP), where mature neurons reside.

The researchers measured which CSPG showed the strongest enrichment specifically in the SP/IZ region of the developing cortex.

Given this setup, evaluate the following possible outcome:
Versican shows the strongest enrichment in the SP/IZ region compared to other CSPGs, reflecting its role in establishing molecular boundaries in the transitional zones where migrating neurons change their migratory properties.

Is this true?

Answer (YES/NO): NO